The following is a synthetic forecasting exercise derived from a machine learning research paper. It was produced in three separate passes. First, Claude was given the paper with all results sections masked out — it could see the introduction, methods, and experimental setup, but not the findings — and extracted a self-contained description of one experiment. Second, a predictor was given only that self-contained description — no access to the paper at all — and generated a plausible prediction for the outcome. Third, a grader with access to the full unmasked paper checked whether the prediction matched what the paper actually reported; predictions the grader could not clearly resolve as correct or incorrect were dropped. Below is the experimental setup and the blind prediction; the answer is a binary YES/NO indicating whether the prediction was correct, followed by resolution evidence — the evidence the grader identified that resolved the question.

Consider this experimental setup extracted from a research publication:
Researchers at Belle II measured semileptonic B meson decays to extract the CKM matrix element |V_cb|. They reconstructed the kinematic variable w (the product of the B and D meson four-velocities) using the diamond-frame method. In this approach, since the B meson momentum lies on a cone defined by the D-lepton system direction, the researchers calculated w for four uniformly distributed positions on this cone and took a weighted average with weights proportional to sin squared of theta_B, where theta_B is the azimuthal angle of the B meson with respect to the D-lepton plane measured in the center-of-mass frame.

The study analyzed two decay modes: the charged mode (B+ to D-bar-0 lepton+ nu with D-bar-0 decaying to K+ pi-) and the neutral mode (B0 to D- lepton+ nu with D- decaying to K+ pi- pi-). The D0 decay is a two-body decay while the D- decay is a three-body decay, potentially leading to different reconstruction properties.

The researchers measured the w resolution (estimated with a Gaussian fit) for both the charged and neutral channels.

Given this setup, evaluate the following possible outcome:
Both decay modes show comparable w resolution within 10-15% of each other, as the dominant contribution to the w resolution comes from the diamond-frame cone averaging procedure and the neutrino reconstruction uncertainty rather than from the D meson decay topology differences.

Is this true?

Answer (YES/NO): YES